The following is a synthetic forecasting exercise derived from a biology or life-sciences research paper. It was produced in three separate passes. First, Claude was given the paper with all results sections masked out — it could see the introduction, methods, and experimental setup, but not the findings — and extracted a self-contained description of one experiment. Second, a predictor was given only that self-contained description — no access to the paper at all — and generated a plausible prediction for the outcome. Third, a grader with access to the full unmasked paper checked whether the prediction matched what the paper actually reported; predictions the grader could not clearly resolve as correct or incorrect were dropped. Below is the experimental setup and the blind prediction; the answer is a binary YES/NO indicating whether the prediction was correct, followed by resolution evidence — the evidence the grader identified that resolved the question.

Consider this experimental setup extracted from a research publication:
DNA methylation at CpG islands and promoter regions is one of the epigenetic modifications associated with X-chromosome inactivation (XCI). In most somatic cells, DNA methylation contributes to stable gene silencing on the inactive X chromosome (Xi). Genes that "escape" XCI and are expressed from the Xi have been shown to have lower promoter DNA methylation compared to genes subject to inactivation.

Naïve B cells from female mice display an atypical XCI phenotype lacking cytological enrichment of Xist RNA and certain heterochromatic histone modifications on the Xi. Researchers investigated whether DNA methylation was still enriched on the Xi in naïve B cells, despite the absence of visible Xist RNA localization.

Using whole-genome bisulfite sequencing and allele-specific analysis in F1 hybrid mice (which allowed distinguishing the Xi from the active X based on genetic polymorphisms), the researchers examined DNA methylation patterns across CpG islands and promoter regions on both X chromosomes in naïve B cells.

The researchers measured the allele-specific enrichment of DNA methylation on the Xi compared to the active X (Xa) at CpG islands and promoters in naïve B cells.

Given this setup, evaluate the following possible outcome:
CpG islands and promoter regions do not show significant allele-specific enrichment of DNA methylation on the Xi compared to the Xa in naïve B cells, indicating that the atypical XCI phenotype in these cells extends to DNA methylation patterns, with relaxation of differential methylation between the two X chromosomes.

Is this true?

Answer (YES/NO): NO